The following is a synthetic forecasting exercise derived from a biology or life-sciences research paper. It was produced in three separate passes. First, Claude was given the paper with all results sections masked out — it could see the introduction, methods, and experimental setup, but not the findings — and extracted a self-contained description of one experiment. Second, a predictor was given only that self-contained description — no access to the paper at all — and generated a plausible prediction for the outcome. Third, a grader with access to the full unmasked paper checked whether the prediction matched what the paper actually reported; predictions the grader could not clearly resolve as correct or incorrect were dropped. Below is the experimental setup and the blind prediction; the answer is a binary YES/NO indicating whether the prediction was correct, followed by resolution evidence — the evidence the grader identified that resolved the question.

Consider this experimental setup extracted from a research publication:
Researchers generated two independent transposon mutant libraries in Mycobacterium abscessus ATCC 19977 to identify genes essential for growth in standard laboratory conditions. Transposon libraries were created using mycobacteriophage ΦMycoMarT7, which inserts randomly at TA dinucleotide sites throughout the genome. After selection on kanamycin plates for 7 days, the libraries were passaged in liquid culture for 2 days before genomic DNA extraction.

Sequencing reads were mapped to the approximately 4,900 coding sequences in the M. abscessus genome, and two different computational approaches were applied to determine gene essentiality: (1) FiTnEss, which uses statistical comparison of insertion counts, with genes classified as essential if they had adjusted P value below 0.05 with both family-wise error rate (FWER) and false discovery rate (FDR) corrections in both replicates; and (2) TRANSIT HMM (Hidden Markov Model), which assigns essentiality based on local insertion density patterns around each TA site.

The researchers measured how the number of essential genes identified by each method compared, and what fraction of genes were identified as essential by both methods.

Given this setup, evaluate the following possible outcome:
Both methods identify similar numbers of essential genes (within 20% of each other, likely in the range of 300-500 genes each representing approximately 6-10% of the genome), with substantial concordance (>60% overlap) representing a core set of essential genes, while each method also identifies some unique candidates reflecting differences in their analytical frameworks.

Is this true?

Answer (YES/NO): YES